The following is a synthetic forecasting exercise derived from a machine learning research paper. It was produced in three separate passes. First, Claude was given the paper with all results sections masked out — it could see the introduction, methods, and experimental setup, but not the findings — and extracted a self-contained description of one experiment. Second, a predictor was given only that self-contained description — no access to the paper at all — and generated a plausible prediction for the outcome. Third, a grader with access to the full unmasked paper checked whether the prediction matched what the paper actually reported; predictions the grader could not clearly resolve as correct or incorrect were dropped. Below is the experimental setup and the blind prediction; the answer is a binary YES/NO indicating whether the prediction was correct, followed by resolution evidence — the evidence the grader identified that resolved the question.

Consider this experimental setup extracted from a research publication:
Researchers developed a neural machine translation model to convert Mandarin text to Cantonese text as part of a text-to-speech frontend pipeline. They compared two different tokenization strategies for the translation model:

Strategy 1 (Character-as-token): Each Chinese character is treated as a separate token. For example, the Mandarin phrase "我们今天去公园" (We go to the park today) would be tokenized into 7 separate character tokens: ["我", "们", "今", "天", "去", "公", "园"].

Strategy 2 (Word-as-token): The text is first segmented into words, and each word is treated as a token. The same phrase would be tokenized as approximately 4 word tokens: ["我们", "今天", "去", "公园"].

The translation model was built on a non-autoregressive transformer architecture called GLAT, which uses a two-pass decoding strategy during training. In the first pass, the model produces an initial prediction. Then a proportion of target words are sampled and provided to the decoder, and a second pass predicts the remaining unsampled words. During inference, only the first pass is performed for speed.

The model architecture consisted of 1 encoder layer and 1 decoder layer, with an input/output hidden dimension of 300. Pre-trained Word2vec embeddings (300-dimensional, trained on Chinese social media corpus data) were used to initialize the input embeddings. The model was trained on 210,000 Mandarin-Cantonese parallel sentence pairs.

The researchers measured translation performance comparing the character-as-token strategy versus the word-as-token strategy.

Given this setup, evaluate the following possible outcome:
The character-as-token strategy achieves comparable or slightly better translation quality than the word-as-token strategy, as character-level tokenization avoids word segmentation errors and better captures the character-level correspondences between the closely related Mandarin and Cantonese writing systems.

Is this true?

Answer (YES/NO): YES